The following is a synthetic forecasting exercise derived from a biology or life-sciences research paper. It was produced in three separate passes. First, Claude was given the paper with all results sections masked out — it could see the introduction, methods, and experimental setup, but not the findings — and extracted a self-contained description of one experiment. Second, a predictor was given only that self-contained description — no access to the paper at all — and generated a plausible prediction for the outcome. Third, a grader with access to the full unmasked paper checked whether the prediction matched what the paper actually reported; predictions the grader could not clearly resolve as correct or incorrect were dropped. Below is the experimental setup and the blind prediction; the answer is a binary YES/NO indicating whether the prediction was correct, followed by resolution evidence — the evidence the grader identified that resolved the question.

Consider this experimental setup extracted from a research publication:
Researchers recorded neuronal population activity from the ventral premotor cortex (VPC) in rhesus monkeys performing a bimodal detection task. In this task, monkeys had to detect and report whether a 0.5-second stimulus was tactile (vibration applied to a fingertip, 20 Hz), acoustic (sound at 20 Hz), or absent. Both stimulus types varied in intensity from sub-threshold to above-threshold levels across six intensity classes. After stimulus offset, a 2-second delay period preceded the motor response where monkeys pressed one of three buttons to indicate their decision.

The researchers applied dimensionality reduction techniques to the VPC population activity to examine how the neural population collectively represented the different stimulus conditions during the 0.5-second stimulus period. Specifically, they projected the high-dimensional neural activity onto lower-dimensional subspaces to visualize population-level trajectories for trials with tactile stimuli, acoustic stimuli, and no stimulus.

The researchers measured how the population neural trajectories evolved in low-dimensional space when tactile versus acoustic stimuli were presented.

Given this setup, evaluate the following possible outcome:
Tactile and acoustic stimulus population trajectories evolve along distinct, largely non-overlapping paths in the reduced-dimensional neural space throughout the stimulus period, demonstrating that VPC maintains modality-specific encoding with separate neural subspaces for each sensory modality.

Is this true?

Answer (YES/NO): YES